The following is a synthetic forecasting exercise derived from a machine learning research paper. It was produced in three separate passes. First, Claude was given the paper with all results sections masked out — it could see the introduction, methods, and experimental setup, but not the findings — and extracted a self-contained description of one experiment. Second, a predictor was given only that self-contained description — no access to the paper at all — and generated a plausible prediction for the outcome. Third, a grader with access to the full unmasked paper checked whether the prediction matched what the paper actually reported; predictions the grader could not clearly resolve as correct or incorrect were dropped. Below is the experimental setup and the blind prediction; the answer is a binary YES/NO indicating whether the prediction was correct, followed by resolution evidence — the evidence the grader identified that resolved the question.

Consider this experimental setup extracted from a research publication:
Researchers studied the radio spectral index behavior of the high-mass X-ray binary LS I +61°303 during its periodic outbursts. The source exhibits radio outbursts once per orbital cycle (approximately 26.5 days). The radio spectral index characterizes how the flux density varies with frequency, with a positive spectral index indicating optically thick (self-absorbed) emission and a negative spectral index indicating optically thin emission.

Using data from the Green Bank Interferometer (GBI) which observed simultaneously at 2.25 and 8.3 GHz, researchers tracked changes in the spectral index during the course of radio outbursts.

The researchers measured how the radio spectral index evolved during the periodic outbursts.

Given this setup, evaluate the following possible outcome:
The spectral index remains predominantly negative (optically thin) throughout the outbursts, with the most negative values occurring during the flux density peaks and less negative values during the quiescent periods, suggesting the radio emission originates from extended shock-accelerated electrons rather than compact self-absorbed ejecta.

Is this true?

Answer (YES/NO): NO